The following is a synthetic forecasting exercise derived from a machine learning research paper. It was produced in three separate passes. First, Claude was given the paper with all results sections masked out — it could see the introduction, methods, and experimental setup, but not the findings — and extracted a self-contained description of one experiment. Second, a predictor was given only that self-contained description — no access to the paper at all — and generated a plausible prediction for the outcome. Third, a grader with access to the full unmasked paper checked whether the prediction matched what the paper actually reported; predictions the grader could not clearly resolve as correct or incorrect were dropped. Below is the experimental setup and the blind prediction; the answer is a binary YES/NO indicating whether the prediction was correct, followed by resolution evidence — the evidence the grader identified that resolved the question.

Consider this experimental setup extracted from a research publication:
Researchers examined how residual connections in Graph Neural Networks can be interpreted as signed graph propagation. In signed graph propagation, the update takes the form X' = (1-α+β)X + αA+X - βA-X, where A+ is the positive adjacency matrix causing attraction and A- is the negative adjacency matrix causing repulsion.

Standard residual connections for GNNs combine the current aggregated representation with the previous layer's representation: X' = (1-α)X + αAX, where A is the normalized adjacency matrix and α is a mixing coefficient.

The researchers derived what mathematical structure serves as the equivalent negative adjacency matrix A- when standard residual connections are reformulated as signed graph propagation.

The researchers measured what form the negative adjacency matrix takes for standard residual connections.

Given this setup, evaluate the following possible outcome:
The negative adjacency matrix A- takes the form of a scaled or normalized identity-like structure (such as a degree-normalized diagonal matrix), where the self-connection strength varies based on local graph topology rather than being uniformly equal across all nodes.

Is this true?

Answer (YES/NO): NO